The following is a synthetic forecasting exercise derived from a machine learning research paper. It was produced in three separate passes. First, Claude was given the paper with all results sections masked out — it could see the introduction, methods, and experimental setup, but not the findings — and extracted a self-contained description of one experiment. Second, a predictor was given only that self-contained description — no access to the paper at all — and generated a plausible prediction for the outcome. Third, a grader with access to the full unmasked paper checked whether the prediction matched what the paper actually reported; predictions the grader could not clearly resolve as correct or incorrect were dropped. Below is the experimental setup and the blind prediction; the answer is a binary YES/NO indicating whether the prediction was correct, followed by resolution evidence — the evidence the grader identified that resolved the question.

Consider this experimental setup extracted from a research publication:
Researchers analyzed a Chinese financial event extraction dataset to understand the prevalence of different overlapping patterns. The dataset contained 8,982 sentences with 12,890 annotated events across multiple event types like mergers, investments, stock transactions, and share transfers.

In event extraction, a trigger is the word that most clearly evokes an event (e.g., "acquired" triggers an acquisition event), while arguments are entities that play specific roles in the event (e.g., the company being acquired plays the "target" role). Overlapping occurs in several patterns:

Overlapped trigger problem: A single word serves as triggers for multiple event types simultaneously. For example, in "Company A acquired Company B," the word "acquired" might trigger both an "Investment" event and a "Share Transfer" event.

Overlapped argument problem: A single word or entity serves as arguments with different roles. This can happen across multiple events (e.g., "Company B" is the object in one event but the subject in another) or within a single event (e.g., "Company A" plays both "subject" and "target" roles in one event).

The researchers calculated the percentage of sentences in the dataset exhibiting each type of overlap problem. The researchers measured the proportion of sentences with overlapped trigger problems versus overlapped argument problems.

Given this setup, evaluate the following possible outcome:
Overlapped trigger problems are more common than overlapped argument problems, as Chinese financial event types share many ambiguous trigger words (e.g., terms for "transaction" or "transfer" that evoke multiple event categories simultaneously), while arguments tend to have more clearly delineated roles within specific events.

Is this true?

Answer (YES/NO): NO